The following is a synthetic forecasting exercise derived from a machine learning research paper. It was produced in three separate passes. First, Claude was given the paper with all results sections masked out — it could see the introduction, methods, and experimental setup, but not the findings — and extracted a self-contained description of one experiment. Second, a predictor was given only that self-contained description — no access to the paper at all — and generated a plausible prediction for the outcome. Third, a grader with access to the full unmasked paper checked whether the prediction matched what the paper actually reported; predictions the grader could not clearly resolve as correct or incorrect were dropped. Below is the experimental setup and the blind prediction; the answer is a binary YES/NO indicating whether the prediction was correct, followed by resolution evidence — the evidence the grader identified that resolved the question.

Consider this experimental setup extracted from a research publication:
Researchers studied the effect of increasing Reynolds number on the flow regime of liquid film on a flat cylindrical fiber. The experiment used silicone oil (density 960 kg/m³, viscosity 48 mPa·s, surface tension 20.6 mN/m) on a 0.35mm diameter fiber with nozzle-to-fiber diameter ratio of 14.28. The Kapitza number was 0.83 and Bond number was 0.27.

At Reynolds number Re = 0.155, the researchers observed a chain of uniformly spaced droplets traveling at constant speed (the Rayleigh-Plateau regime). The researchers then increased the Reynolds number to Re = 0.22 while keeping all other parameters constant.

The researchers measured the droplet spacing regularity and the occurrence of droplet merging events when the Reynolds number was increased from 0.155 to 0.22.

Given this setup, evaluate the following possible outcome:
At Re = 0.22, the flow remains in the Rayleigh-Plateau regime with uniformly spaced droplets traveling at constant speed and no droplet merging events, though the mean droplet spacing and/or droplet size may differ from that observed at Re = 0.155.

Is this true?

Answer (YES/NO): NO